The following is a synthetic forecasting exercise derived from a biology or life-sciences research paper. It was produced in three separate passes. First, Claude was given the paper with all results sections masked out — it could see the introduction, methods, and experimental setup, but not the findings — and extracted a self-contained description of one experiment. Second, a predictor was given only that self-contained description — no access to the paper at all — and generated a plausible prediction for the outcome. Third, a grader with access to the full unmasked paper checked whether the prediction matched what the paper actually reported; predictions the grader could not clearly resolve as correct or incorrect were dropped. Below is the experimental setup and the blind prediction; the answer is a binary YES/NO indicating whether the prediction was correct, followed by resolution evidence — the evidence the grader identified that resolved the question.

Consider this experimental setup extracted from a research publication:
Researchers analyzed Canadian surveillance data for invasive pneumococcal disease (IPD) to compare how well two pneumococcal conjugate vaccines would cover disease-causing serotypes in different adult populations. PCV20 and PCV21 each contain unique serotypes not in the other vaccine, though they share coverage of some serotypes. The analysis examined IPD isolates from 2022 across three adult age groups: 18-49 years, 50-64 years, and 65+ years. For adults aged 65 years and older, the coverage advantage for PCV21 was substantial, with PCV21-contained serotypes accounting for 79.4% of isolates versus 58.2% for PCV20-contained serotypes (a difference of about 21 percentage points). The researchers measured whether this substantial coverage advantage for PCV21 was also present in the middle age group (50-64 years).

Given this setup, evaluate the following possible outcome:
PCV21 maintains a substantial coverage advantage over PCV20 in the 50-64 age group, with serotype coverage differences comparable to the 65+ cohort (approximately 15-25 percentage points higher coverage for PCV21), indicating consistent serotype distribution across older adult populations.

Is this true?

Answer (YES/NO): NO